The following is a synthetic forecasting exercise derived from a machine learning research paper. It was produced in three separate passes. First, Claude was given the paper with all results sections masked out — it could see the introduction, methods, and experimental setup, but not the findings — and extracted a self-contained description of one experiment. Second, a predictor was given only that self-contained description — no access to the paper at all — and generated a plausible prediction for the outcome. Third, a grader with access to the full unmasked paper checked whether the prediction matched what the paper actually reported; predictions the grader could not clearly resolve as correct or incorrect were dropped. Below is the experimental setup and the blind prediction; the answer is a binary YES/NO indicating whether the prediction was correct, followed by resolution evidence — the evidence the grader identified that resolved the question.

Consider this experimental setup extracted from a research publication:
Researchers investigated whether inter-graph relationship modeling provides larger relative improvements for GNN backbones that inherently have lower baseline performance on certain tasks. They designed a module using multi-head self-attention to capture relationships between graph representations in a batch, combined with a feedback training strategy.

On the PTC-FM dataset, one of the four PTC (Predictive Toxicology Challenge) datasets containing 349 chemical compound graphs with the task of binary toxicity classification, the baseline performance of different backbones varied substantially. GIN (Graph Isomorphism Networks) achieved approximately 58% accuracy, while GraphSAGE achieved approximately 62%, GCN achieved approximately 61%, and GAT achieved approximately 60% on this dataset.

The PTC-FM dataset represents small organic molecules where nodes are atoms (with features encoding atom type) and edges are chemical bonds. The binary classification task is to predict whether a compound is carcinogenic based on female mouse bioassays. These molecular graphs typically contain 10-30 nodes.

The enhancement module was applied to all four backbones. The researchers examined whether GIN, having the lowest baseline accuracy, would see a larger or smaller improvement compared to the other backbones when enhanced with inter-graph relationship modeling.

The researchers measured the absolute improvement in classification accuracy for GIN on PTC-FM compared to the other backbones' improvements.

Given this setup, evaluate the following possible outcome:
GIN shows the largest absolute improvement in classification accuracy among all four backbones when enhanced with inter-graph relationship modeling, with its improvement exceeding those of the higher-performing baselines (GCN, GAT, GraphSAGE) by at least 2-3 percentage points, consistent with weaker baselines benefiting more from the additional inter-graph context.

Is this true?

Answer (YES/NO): YES